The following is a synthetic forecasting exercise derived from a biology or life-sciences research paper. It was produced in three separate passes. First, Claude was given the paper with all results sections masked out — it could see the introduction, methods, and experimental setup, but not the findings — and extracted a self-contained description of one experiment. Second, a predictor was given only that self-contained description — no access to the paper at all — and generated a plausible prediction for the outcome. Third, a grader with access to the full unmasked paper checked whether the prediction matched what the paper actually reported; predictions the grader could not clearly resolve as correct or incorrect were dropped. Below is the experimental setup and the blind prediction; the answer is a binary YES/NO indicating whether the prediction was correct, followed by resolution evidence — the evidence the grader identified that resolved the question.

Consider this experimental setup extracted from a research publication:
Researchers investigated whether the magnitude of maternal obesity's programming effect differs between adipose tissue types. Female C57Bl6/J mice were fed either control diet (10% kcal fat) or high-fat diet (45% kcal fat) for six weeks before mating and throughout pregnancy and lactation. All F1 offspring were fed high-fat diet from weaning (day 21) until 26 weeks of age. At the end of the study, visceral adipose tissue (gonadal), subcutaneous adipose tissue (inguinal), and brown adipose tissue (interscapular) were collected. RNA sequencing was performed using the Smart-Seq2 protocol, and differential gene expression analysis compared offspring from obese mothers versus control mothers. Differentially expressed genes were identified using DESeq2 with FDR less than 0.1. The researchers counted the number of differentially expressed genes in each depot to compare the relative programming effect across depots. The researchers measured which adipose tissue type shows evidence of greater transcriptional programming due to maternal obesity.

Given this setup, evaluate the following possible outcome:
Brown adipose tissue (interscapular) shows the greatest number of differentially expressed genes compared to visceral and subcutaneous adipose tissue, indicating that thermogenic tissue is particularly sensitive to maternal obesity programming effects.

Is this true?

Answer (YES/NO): NO